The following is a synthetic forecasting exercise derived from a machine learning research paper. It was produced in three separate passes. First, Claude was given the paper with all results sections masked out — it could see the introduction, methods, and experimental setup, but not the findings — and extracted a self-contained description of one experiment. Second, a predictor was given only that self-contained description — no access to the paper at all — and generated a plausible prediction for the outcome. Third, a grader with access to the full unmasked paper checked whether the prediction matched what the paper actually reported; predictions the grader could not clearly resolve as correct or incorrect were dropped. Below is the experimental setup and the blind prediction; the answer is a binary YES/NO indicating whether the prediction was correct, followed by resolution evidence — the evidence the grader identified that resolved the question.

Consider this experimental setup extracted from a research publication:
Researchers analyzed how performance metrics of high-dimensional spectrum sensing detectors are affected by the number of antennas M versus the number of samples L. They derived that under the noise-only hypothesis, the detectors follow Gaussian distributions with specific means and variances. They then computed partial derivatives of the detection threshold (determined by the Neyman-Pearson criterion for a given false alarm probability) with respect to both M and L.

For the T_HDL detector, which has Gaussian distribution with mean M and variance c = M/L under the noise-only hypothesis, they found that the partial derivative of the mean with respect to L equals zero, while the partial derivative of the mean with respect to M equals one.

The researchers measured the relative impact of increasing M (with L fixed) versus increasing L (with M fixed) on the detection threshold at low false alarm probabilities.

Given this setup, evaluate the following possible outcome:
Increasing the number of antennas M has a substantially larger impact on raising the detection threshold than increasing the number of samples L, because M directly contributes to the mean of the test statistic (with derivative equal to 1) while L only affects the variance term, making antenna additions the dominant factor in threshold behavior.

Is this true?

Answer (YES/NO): YES